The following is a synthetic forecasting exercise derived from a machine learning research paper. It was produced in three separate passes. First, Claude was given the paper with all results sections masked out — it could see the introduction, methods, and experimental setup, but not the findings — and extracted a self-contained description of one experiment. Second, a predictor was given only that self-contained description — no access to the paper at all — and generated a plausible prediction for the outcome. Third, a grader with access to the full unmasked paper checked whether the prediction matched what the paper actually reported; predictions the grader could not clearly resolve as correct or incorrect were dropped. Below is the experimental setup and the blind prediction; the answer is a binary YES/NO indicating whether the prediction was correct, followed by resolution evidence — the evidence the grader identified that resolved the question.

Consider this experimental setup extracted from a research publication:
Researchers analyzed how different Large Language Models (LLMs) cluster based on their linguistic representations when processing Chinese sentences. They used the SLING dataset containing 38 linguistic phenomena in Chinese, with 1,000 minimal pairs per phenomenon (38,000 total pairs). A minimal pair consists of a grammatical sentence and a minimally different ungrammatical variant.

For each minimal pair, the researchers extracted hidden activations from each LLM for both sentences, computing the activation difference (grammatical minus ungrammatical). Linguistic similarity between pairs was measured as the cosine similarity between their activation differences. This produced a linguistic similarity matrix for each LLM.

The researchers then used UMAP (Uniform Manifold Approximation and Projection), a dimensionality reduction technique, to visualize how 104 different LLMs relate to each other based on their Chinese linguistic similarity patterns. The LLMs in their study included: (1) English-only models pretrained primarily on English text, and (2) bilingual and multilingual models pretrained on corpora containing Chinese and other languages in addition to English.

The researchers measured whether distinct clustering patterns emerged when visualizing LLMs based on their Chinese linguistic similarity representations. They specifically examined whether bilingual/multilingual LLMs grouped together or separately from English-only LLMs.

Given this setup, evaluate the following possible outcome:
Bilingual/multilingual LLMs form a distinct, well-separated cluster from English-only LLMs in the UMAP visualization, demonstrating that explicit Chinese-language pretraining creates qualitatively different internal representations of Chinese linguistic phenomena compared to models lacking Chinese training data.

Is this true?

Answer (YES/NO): YES